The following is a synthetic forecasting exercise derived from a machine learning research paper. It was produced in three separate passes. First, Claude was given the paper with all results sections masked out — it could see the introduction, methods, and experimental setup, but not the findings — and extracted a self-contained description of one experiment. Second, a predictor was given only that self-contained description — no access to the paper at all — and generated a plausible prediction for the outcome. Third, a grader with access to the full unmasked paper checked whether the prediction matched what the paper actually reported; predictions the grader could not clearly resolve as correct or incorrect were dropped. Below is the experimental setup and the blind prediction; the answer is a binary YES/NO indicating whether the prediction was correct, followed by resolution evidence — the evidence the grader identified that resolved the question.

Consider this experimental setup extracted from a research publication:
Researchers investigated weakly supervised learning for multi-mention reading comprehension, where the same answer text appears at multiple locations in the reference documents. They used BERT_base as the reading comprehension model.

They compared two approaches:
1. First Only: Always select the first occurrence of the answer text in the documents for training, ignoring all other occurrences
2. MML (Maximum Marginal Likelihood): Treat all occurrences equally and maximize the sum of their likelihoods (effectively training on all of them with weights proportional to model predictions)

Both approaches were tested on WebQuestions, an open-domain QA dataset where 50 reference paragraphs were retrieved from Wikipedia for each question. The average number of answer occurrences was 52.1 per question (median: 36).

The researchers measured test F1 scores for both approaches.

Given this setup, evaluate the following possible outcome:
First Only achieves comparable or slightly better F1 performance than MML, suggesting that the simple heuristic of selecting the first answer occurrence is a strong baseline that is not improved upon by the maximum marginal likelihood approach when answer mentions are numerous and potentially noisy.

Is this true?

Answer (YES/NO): NO